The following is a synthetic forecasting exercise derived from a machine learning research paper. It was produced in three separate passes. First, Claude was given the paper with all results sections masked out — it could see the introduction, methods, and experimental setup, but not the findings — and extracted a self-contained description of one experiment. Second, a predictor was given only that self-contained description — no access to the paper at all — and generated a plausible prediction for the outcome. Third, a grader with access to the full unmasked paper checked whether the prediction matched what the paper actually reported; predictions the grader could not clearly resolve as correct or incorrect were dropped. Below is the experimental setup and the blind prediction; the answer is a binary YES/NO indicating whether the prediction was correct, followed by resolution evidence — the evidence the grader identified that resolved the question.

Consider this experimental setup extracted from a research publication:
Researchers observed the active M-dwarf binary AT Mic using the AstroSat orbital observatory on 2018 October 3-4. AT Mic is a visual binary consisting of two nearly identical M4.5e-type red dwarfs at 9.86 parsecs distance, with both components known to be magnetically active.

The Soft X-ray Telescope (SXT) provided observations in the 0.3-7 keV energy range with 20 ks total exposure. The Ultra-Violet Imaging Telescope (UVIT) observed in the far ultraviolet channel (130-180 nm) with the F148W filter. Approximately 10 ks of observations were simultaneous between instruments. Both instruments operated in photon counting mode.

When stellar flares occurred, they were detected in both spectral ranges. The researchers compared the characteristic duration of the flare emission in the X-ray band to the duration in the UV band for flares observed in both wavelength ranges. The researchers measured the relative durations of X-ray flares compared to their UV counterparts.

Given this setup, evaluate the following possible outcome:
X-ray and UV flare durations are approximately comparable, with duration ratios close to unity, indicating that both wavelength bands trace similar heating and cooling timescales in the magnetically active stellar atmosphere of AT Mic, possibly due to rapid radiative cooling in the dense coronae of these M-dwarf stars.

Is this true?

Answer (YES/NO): NO